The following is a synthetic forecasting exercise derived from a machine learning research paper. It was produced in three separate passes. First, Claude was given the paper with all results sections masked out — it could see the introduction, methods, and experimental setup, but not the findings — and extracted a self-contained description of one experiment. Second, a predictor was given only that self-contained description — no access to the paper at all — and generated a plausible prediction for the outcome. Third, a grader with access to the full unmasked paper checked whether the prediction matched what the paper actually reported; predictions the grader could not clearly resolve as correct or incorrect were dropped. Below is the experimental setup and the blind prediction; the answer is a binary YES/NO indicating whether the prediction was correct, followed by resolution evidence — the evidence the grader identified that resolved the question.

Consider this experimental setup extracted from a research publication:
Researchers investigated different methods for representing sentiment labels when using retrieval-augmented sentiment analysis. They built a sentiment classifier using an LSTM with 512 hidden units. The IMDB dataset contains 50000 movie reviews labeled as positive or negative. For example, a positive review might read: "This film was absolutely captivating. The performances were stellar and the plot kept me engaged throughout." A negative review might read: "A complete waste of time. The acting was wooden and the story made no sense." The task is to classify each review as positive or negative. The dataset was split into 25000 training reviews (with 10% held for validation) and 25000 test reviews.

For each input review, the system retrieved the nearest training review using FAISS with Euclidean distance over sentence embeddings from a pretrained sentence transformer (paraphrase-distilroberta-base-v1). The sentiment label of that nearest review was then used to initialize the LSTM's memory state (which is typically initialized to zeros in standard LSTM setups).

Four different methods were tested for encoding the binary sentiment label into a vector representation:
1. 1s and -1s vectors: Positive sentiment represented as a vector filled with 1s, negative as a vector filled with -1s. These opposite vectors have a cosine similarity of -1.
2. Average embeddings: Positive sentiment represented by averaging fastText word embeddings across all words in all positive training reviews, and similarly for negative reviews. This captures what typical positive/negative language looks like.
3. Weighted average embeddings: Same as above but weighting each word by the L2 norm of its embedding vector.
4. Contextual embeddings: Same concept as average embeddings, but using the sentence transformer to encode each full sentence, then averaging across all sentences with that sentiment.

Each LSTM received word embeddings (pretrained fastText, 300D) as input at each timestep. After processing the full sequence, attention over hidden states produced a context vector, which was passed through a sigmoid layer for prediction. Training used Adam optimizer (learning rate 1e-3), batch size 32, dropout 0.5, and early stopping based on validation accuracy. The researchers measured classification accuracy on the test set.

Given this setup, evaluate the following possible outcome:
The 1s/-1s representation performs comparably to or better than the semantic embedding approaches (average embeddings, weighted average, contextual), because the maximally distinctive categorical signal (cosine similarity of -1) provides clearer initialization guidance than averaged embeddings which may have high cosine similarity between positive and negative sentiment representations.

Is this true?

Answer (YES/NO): NO